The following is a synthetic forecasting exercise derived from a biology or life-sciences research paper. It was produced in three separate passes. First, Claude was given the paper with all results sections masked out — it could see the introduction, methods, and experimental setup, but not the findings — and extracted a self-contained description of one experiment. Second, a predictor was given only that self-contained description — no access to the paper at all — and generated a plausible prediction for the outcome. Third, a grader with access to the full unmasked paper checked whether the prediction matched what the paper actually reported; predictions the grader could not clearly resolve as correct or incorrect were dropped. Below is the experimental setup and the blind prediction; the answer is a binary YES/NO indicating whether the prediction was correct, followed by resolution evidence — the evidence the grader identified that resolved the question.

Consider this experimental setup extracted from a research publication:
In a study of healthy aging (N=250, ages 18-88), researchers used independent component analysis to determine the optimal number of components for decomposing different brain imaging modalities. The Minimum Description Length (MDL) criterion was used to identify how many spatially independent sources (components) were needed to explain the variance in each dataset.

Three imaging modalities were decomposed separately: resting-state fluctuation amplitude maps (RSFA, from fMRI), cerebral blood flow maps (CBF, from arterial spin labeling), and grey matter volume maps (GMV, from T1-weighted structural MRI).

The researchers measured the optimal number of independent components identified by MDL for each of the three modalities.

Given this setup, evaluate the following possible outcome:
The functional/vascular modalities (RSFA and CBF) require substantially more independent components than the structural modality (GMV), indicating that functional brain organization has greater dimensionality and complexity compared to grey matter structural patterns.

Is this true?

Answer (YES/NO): NO